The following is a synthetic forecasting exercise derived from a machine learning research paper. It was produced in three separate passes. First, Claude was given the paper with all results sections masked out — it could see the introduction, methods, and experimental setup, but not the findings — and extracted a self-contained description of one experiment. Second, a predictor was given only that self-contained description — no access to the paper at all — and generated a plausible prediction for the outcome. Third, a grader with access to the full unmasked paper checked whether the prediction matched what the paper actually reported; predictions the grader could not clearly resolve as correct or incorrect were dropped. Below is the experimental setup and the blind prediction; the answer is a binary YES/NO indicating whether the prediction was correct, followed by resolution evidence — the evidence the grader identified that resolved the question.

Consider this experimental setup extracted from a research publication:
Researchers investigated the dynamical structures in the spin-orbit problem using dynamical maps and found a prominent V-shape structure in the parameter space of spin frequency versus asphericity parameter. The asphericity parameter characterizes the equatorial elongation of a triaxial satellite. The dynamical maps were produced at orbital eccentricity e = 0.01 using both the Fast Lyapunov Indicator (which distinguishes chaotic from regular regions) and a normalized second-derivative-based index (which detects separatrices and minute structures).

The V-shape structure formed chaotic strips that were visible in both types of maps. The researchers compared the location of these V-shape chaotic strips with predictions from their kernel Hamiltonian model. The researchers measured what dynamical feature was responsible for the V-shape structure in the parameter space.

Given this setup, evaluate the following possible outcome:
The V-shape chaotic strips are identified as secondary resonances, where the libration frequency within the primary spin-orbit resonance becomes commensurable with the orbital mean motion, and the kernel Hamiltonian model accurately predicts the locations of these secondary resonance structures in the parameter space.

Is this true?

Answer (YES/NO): NO